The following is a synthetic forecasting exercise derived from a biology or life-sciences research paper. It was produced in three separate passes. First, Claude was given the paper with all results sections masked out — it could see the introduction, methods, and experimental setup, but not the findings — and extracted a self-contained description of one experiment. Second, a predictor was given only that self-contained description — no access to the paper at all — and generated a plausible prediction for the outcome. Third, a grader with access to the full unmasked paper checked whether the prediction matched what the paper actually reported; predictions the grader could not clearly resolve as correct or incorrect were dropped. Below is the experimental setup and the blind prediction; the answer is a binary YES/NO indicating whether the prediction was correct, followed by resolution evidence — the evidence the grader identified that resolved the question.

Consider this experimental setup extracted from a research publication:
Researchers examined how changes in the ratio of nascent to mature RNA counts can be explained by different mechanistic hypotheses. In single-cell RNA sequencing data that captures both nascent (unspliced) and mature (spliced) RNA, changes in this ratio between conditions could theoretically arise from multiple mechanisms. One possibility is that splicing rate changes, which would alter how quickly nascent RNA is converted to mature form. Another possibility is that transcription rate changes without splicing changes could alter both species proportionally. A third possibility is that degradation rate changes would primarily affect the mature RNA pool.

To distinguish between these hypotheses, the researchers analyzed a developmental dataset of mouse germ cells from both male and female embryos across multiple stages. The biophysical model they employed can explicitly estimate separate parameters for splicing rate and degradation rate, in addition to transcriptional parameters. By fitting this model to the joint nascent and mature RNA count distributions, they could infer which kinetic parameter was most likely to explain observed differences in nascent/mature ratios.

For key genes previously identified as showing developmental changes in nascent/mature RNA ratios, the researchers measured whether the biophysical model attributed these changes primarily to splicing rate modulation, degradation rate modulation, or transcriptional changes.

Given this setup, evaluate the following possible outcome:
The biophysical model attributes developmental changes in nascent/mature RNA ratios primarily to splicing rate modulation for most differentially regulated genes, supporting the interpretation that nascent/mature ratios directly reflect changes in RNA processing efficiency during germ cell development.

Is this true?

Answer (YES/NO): YES